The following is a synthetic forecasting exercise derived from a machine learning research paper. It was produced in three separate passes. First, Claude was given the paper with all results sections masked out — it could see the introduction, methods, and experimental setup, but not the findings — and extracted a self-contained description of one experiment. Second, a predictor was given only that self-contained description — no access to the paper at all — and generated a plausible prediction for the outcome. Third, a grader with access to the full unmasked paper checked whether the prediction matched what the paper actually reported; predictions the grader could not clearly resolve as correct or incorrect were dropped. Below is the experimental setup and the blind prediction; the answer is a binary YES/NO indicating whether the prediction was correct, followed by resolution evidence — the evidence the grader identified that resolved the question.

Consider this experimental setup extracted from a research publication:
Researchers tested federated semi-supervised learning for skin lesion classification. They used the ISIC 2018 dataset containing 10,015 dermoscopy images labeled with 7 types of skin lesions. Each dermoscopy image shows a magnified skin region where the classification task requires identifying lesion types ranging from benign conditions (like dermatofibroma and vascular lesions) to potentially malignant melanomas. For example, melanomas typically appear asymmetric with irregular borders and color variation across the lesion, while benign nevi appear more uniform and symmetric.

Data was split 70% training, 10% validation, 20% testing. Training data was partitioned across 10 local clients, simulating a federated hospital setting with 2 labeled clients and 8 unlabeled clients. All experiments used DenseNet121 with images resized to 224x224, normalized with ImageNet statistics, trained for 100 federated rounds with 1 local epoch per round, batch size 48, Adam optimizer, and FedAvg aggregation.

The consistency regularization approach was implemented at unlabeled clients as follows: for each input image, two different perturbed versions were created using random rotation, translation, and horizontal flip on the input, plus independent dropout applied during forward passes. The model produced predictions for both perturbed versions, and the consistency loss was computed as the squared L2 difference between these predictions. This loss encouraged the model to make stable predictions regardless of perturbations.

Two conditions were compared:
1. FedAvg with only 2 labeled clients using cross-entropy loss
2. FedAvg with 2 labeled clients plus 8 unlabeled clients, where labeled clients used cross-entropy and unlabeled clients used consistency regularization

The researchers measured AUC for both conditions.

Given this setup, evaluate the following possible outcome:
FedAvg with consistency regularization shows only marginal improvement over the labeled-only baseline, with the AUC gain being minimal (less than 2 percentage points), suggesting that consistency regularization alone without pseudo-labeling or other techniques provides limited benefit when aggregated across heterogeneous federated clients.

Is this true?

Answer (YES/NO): YES